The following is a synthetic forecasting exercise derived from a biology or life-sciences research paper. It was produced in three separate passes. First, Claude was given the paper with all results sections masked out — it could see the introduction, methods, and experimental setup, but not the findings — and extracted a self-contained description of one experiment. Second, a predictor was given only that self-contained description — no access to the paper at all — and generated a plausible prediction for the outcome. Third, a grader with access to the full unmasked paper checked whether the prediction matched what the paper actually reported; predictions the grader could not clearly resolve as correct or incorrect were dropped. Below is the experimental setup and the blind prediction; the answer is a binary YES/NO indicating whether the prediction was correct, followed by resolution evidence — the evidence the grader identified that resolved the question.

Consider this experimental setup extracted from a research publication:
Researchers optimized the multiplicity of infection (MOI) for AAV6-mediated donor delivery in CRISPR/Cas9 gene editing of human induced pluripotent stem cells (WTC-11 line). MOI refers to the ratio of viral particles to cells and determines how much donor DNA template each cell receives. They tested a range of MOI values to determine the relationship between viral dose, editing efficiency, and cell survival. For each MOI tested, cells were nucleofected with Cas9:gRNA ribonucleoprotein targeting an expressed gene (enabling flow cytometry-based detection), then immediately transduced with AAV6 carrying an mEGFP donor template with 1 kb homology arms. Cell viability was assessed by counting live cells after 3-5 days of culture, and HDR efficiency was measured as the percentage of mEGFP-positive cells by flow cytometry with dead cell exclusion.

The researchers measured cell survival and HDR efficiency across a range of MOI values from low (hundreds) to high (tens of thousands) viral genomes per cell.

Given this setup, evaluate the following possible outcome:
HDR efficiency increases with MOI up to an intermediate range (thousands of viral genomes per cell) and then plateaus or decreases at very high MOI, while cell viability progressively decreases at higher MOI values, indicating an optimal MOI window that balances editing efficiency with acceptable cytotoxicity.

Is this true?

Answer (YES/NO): NO